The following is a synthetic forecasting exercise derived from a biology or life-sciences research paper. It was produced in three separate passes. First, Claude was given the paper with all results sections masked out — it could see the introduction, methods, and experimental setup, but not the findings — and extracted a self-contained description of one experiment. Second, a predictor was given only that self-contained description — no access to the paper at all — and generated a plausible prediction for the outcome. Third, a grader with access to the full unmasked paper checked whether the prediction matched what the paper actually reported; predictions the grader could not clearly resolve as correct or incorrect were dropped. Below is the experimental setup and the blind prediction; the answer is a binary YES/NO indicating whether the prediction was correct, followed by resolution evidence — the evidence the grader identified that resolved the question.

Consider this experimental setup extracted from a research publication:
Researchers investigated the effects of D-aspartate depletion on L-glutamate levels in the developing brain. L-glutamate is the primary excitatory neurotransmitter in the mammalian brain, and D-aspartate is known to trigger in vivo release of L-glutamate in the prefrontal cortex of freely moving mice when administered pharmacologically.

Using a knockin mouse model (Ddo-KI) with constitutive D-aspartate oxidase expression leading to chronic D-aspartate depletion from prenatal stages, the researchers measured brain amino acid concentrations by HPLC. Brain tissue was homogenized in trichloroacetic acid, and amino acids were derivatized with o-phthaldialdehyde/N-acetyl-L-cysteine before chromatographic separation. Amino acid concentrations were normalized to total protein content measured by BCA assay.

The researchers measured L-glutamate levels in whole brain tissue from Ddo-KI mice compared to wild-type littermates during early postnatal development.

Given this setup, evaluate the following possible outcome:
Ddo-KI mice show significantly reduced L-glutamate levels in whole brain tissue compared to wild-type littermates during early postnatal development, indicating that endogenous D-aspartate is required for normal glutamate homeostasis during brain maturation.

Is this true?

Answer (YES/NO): NO